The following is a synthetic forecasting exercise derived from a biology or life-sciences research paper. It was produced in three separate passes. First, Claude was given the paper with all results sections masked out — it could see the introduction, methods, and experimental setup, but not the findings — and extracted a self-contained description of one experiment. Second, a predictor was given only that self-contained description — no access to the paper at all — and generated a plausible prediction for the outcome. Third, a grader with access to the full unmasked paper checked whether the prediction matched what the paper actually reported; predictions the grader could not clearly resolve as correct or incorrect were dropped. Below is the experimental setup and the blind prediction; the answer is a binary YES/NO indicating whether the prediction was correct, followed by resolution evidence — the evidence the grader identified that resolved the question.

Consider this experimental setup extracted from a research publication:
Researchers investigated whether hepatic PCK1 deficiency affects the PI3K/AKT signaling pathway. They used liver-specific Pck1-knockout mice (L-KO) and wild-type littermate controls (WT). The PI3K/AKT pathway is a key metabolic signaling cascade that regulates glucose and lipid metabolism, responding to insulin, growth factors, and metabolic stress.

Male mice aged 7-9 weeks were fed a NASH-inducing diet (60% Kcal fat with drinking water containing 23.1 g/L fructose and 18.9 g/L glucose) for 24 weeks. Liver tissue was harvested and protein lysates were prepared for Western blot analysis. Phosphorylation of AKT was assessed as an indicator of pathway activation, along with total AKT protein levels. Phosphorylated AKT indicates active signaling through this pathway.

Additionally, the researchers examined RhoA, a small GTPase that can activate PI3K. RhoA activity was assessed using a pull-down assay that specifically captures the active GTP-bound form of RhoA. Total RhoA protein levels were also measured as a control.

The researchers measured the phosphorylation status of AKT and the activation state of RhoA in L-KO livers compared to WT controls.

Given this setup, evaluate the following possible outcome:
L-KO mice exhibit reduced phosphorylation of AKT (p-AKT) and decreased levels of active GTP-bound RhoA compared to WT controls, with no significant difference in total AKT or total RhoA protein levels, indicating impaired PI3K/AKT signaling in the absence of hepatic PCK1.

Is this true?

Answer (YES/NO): NO